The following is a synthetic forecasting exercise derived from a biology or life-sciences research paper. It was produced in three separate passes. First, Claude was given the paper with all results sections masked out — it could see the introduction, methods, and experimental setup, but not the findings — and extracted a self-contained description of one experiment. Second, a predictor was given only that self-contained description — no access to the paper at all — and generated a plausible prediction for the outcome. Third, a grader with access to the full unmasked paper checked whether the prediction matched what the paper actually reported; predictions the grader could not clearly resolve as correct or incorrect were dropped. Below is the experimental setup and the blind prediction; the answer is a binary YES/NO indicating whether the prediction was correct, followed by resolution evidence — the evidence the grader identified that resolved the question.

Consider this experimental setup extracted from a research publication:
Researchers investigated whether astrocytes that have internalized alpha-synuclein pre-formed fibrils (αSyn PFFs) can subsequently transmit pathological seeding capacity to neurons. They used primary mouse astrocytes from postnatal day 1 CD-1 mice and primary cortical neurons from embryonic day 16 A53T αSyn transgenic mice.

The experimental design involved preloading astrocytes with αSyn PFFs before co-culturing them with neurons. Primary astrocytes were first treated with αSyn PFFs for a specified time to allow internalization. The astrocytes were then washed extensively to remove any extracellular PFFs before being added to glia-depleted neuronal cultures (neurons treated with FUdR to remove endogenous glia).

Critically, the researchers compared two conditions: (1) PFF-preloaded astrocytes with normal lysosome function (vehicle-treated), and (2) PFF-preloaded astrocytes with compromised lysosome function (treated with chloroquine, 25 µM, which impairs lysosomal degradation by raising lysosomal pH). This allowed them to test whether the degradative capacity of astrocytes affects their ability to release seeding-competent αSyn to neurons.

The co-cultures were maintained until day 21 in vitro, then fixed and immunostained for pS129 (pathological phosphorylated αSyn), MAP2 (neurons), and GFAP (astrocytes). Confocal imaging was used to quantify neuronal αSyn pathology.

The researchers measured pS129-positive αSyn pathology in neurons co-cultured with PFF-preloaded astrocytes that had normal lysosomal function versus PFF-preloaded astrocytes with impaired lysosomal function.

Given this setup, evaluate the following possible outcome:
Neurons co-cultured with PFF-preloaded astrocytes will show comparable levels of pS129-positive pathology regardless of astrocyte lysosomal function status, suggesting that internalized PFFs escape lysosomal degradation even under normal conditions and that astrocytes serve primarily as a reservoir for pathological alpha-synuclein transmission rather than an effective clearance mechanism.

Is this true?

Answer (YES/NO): NO